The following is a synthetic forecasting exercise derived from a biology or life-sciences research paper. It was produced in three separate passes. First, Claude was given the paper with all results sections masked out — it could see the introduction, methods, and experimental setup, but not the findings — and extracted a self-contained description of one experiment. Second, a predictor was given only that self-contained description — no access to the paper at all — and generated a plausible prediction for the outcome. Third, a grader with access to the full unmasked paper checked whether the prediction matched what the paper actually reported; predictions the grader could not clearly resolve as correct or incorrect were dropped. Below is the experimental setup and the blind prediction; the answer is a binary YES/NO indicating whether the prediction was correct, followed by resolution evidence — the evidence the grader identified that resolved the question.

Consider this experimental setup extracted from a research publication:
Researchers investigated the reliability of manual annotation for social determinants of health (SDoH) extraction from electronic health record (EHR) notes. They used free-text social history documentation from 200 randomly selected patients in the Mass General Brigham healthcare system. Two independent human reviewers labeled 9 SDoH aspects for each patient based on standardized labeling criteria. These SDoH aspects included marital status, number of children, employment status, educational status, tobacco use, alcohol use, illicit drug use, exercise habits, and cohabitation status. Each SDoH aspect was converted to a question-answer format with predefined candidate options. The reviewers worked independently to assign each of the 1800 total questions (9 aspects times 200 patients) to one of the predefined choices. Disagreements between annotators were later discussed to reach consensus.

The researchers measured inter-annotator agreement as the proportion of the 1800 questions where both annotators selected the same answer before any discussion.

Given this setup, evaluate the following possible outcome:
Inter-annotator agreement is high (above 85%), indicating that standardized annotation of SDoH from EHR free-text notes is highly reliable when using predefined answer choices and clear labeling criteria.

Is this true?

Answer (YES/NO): YES